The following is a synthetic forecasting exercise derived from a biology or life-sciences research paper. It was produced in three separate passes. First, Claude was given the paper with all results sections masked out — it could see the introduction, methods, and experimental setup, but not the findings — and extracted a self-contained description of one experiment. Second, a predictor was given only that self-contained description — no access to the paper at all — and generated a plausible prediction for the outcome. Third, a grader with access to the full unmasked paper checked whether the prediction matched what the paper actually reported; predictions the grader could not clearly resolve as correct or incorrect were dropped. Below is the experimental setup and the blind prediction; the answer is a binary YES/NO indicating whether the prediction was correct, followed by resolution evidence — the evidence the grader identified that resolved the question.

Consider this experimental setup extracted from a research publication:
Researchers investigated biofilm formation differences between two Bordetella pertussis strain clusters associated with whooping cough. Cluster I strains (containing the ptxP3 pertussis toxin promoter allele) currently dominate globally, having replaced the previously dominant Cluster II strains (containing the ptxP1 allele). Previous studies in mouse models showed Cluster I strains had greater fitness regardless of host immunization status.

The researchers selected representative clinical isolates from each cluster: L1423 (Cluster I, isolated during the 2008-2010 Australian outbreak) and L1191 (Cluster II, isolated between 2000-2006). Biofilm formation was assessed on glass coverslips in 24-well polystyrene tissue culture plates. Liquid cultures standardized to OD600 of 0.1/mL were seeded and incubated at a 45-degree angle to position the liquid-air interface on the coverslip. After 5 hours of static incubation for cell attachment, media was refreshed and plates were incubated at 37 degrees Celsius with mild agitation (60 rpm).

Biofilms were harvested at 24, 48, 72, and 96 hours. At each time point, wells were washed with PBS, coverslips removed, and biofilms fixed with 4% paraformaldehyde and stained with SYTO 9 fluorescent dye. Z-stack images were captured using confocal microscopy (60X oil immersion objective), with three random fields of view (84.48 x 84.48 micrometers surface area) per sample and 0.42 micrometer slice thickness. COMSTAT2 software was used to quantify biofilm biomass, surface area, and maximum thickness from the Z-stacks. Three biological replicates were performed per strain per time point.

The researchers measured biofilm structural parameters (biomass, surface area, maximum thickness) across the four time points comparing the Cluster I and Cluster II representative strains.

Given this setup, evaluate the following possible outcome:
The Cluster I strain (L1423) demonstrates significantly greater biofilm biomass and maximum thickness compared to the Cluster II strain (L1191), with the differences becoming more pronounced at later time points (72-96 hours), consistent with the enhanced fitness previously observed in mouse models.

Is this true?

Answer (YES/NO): NO